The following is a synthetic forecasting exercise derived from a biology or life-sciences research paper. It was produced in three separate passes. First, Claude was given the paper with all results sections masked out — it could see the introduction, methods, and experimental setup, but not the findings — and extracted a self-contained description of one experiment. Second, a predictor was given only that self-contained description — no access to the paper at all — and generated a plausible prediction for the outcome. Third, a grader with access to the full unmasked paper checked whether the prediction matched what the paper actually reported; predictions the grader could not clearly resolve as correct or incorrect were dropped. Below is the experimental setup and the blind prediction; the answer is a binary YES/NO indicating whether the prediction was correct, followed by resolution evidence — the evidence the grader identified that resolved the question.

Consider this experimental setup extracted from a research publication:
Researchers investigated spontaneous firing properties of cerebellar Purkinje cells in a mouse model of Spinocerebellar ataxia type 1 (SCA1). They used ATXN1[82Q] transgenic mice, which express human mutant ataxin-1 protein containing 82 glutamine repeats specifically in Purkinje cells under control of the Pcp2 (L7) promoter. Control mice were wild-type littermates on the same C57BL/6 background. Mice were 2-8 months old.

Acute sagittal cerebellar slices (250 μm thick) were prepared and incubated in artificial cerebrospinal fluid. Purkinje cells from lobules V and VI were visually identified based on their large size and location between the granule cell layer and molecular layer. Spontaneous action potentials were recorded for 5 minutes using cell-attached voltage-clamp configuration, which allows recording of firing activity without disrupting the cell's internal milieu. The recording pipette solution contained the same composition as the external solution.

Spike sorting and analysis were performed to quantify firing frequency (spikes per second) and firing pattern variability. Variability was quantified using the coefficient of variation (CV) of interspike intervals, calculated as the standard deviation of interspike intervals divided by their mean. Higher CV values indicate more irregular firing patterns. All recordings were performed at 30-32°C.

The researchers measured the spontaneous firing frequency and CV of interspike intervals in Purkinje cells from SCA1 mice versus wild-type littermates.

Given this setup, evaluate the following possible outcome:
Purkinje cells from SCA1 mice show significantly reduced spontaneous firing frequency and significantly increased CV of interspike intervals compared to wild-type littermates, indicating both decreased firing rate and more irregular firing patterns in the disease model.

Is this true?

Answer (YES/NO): NO